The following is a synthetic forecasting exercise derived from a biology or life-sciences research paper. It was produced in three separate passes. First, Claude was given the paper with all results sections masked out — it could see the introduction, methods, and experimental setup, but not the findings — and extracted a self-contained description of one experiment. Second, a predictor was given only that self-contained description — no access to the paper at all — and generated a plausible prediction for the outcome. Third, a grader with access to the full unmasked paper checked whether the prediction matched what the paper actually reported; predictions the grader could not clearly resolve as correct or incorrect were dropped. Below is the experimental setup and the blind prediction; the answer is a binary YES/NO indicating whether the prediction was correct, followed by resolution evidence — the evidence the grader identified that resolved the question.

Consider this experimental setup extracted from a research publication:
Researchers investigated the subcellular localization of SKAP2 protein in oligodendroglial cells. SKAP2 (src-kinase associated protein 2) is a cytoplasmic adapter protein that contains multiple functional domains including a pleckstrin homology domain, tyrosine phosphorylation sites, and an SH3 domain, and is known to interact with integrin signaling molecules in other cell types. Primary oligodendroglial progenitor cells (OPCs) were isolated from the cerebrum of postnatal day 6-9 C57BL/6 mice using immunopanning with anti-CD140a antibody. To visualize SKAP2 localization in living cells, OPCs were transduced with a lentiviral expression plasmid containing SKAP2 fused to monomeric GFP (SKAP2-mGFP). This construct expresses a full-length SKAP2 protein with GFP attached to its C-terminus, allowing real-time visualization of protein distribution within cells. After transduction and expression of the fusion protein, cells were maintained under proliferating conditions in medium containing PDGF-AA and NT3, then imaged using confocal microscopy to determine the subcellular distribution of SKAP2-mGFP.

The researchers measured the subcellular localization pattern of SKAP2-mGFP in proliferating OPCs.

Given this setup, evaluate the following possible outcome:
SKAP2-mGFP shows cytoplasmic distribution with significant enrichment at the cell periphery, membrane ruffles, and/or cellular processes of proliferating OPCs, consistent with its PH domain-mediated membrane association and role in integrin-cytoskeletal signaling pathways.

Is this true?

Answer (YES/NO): YES